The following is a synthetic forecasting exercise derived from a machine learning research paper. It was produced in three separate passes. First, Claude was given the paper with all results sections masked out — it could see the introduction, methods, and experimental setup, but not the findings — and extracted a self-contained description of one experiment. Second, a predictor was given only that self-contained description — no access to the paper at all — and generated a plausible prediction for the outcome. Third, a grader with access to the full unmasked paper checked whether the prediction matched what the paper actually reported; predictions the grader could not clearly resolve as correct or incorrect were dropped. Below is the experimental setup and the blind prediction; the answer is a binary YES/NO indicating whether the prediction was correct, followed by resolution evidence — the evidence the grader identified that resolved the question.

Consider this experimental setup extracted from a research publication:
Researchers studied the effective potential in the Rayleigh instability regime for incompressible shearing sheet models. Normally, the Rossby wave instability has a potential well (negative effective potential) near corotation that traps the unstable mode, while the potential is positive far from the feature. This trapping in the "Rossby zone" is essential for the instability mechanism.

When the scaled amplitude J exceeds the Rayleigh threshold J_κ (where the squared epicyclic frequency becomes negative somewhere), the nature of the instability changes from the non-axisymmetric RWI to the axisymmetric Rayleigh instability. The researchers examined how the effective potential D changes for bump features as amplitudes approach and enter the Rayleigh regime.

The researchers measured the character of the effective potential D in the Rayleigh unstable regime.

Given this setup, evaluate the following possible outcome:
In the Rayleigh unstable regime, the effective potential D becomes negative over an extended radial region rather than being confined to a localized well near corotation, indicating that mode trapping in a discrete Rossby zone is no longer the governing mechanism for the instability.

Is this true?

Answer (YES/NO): YES